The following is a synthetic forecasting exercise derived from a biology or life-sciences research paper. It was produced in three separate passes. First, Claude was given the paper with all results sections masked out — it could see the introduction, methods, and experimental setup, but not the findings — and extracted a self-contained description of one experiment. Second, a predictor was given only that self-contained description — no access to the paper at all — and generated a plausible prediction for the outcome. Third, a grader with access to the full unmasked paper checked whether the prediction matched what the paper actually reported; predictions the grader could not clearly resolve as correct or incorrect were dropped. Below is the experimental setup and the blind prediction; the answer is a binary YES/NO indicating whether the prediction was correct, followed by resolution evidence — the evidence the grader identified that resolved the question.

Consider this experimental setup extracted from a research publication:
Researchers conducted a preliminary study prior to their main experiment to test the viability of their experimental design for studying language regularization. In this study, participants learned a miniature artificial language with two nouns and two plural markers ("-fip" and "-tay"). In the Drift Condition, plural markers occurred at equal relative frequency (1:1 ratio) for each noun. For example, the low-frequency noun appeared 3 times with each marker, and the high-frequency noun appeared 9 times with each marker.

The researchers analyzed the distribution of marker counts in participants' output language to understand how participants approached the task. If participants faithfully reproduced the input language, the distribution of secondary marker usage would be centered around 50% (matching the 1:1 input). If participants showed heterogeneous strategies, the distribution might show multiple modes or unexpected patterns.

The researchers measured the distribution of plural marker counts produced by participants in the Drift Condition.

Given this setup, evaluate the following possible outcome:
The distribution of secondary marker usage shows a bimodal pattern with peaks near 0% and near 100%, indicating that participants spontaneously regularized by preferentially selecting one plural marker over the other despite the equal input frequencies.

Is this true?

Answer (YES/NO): NO